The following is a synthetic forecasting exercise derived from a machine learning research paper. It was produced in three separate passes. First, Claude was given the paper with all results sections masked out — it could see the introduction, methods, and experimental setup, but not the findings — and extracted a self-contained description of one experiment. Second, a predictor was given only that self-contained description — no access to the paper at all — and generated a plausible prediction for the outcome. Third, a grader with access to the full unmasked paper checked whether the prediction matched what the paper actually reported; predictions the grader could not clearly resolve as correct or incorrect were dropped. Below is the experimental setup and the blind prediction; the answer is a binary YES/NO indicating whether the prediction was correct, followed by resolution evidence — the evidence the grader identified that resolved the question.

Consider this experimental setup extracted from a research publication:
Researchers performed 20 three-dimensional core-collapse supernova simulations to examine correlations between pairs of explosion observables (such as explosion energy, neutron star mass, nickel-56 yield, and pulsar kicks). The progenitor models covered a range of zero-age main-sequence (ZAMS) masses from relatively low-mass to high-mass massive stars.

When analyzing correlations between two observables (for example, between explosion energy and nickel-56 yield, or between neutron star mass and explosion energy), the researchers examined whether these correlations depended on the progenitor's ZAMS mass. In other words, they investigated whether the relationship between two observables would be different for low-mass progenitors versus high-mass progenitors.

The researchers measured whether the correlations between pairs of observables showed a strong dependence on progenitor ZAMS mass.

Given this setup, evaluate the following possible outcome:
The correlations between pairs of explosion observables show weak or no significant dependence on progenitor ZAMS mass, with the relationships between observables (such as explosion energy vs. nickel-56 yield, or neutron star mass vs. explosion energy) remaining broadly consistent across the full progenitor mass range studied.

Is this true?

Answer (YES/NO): YES